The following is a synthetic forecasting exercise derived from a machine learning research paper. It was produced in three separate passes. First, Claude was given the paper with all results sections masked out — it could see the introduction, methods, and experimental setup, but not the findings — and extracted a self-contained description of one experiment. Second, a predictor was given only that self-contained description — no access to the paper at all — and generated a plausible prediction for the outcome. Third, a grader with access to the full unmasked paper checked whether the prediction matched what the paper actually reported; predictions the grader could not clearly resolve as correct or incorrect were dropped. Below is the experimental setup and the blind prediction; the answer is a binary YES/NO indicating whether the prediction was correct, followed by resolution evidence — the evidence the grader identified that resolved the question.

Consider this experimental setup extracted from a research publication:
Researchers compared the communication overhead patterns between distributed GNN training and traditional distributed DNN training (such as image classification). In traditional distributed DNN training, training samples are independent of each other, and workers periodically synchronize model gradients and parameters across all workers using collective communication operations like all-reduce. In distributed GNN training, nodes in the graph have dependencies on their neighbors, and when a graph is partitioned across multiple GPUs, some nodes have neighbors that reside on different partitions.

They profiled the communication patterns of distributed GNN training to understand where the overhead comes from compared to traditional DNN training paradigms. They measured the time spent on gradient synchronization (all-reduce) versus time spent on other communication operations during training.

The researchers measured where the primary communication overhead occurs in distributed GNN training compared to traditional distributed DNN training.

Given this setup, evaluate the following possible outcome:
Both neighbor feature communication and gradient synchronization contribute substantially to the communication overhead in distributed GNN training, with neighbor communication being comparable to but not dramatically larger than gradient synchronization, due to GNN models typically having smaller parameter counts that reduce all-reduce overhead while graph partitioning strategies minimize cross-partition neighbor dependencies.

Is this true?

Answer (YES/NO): NO